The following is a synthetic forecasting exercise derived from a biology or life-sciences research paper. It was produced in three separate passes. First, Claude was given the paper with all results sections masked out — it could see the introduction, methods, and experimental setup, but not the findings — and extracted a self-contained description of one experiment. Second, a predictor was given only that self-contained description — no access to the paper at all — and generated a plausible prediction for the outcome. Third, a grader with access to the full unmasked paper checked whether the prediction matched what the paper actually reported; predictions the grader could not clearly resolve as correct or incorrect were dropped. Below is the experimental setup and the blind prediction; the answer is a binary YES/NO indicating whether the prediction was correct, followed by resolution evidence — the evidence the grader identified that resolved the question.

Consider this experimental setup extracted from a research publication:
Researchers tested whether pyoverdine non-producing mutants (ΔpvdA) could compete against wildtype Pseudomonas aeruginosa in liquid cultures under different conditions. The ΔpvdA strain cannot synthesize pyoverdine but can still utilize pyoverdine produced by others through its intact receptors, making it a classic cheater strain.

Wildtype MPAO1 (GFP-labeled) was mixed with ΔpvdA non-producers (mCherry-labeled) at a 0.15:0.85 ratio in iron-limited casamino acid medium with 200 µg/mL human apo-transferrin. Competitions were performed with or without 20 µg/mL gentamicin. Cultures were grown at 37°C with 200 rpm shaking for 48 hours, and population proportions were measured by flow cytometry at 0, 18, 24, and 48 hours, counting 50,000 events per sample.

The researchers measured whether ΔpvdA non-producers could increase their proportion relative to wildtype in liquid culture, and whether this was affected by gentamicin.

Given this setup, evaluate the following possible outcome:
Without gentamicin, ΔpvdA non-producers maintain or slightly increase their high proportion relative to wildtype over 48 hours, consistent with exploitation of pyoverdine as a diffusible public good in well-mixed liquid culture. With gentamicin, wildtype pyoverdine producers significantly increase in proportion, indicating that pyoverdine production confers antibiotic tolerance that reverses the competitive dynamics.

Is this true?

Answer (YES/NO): NO